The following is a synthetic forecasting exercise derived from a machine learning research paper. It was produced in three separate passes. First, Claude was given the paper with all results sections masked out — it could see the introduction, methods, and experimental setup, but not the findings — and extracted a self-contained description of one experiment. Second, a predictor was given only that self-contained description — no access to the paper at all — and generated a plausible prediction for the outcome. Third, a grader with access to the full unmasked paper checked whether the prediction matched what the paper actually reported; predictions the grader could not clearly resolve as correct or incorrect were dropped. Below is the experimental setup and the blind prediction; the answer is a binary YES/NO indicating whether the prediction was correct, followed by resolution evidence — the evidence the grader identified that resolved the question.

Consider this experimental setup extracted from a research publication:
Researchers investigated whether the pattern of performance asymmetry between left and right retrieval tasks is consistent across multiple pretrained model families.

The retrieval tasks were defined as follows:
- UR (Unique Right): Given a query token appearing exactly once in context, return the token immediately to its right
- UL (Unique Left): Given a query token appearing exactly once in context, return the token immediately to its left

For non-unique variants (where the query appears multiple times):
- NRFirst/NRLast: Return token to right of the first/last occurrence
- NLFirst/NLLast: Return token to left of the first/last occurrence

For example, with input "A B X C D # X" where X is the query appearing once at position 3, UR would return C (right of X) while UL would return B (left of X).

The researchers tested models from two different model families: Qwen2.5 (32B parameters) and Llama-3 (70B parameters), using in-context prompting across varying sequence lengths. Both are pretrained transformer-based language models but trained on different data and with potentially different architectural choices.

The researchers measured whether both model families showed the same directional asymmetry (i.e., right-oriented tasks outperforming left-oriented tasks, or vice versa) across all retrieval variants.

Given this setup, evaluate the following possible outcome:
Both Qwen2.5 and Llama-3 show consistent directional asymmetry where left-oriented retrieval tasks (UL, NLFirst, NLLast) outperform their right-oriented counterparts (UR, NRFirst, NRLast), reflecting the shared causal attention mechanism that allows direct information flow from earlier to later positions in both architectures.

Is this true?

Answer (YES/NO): NO